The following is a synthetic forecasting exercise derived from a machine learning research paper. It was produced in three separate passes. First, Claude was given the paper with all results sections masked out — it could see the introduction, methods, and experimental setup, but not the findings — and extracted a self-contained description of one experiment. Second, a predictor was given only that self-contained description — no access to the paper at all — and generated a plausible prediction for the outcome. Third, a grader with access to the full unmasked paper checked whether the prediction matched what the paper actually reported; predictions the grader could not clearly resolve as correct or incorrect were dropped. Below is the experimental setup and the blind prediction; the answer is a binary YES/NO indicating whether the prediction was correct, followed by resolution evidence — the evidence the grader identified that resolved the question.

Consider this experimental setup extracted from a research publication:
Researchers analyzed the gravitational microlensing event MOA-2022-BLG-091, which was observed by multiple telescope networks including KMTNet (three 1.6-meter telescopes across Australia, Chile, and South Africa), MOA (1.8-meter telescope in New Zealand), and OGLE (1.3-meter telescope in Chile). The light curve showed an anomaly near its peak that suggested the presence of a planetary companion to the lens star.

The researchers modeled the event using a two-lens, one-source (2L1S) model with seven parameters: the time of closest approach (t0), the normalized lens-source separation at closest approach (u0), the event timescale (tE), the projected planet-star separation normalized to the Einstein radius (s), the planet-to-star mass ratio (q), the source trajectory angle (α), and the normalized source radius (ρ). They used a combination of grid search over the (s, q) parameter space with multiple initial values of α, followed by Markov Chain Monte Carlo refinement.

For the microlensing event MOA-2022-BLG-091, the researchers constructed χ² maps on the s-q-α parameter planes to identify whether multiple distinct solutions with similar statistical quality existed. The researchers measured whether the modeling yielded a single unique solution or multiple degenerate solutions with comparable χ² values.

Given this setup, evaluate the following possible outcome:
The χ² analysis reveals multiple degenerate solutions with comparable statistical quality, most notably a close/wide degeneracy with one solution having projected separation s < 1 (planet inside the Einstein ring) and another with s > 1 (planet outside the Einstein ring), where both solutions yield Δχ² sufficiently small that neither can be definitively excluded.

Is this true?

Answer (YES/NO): NO